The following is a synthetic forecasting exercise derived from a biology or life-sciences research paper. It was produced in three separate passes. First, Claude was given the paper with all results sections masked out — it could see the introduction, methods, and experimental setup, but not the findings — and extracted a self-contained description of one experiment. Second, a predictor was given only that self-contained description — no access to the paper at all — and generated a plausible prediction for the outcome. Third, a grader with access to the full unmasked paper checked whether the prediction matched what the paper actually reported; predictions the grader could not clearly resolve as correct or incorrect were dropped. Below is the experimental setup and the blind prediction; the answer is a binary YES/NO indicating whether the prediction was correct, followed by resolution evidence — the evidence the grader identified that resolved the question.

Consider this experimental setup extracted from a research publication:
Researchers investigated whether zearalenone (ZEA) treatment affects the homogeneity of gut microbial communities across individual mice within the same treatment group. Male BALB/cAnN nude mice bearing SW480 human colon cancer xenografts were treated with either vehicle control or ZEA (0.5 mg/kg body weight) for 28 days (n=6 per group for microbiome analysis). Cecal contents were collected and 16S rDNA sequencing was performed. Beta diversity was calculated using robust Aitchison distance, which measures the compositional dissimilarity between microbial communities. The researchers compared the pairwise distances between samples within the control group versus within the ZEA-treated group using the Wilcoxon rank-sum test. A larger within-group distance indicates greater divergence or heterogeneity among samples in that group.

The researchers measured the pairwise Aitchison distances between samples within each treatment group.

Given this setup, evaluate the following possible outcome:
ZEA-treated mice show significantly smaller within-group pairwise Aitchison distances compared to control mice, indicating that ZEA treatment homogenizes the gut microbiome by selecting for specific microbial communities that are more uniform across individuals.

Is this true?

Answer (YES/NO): NO